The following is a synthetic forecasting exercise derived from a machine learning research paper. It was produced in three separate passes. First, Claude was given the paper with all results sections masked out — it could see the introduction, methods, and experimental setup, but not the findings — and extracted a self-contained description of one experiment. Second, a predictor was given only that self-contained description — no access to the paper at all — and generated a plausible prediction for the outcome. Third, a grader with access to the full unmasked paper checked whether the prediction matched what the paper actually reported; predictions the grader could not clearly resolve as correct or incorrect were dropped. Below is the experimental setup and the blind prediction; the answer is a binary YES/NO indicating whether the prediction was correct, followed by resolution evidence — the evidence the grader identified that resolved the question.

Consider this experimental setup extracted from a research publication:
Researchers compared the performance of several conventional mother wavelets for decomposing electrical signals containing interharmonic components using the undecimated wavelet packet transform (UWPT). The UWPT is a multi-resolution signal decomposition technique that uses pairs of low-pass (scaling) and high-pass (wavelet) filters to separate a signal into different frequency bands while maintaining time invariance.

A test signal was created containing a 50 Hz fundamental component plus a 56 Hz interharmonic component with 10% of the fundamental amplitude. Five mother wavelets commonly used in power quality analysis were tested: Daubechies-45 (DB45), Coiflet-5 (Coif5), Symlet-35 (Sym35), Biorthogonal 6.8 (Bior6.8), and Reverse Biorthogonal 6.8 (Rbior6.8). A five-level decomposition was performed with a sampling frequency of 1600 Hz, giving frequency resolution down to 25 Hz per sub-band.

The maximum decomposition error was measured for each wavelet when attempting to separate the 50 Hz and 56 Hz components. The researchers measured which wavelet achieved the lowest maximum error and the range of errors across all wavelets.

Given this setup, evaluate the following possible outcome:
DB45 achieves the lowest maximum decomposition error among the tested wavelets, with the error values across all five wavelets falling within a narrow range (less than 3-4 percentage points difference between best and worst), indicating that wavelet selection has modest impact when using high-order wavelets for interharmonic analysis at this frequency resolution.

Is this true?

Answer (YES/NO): NO